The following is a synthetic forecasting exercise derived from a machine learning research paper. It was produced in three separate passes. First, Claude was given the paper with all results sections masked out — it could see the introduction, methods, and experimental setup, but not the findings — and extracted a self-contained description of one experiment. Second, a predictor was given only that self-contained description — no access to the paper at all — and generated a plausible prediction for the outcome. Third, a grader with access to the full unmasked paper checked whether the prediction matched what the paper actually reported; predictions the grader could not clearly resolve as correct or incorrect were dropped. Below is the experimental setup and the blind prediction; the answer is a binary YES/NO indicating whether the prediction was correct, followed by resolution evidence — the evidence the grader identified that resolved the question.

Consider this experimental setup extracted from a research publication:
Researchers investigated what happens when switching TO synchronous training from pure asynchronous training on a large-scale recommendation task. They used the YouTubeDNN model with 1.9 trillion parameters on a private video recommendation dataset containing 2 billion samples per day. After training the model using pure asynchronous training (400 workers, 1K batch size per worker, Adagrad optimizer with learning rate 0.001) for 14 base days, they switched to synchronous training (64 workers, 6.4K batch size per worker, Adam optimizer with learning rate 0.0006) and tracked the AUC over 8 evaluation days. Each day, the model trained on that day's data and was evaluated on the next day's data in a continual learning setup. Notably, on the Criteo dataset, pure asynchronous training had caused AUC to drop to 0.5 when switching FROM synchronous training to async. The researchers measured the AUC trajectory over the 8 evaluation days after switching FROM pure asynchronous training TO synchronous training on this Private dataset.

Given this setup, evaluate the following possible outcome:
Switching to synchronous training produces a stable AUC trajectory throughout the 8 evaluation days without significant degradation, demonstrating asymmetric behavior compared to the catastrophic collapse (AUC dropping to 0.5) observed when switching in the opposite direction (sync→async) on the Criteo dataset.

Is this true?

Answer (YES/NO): NO